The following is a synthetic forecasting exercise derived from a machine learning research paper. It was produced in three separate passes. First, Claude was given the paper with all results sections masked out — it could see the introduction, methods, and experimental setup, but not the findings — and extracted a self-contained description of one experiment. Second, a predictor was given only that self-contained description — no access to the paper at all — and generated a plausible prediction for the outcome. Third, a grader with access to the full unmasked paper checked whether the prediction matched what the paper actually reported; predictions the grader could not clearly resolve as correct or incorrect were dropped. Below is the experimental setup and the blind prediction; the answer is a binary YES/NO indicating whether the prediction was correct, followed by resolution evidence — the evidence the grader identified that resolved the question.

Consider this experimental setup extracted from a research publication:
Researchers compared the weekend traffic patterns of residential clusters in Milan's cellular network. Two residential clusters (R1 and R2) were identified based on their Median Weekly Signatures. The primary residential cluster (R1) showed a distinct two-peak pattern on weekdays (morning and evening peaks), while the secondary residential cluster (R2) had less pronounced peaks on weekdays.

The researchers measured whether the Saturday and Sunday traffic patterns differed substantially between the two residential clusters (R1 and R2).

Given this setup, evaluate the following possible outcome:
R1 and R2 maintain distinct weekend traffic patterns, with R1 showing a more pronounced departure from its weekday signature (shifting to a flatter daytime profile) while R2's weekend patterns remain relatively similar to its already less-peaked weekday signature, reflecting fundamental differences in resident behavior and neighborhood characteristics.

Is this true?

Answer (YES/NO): NO